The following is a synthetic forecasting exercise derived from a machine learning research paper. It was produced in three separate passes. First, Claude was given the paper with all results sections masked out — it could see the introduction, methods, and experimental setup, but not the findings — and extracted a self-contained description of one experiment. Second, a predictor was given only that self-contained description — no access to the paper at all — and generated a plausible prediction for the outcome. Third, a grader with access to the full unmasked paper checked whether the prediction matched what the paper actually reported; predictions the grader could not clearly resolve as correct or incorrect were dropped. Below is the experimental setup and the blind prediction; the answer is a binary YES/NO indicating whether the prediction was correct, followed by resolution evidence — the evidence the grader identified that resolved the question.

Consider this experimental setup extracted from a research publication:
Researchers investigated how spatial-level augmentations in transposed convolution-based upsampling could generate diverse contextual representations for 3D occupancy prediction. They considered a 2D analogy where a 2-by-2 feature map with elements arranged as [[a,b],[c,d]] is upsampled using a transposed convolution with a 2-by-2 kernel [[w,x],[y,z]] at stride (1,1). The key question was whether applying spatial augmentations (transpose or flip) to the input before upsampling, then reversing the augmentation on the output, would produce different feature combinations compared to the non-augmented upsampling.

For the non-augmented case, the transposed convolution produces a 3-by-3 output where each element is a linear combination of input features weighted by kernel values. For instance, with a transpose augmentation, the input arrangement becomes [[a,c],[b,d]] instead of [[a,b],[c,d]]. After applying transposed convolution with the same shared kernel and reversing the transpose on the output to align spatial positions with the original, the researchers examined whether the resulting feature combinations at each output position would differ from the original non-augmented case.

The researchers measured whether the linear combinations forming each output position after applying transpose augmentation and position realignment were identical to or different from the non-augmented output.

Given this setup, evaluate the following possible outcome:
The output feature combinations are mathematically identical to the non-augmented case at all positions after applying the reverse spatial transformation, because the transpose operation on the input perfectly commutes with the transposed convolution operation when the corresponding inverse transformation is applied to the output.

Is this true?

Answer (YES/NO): NO